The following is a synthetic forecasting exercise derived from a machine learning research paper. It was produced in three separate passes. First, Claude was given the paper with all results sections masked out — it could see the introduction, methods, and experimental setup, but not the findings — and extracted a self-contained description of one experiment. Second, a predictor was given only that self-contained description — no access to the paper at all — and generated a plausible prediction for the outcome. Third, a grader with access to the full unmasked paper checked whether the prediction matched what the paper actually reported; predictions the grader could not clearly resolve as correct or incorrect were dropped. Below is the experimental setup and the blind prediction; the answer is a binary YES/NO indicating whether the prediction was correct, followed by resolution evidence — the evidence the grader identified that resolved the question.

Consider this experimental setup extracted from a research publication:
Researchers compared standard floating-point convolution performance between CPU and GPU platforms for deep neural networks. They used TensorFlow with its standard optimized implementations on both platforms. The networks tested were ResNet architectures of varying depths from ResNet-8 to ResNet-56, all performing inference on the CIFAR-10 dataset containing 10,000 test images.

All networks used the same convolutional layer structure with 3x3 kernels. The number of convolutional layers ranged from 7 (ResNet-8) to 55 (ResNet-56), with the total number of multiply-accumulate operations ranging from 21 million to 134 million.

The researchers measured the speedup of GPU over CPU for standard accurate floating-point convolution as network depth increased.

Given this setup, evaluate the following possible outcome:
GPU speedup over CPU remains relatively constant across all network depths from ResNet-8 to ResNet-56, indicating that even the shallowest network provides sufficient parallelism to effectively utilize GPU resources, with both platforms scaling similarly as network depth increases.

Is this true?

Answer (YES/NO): NO